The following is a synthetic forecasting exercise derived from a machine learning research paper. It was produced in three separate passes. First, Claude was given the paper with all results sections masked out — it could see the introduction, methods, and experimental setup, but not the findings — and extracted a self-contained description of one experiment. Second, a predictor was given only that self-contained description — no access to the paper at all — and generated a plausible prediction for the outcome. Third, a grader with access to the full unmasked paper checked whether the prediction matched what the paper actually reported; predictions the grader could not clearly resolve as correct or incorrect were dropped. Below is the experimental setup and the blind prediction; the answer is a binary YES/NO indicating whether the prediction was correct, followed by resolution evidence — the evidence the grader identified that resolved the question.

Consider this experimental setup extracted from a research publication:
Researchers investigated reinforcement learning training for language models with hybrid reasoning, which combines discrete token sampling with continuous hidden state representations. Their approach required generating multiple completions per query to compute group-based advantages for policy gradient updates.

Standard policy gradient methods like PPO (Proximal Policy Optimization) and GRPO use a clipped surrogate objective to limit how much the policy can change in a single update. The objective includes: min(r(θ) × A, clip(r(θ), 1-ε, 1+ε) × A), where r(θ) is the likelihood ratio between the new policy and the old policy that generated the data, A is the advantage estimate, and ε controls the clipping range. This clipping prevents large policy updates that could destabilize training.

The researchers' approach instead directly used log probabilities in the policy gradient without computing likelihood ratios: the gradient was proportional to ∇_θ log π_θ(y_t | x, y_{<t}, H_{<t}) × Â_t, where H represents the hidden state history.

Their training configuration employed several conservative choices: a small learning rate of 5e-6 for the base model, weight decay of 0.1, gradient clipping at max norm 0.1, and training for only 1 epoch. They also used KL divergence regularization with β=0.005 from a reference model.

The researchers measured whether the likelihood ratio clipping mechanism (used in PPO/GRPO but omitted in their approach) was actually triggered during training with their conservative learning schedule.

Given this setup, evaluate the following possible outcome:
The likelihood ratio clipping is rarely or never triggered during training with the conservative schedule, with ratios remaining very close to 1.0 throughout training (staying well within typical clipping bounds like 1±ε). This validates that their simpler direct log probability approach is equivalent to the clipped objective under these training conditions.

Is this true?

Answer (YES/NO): YES